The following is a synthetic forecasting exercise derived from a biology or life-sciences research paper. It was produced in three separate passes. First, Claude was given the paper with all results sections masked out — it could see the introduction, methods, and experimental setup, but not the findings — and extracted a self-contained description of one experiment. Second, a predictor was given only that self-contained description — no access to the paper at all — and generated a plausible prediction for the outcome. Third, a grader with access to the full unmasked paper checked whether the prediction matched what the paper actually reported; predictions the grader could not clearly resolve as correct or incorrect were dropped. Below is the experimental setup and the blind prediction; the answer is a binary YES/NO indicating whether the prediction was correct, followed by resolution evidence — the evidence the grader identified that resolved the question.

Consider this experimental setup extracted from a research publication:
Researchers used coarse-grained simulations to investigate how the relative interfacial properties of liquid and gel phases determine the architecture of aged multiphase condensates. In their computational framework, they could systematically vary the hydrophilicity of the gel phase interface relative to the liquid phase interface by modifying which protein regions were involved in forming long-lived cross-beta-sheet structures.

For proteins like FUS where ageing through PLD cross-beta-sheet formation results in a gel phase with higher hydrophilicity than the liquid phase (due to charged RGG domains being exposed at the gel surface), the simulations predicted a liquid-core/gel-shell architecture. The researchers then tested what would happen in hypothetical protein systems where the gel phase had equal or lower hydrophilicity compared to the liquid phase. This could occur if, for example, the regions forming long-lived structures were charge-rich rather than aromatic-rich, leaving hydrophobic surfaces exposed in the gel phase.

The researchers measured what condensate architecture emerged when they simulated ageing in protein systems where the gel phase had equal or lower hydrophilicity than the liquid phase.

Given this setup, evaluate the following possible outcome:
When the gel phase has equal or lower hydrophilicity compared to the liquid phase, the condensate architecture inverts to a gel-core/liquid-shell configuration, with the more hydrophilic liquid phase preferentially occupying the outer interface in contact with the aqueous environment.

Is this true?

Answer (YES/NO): YES